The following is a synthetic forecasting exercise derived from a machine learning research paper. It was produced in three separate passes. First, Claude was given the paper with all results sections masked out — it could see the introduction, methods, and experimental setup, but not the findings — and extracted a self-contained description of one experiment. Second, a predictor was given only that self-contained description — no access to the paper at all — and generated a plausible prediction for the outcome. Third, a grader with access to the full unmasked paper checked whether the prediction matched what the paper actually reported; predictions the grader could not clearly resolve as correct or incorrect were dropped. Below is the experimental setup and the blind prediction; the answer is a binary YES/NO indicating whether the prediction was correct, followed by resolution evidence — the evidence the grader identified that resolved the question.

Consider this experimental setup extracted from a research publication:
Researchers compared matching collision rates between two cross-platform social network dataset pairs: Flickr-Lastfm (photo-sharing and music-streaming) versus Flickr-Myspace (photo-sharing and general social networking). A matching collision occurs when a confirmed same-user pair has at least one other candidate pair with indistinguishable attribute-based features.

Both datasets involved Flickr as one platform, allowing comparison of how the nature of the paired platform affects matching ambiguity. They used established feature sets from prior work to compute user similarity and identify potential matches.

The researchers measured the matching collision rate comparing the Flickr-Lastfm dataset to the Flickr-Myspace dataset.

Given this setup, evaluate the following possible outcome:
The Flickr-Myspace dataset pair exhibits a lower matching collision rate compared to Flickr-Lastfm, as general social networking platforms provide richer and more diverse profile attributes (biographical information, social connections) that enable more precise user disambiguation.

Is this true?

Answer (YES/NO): NO